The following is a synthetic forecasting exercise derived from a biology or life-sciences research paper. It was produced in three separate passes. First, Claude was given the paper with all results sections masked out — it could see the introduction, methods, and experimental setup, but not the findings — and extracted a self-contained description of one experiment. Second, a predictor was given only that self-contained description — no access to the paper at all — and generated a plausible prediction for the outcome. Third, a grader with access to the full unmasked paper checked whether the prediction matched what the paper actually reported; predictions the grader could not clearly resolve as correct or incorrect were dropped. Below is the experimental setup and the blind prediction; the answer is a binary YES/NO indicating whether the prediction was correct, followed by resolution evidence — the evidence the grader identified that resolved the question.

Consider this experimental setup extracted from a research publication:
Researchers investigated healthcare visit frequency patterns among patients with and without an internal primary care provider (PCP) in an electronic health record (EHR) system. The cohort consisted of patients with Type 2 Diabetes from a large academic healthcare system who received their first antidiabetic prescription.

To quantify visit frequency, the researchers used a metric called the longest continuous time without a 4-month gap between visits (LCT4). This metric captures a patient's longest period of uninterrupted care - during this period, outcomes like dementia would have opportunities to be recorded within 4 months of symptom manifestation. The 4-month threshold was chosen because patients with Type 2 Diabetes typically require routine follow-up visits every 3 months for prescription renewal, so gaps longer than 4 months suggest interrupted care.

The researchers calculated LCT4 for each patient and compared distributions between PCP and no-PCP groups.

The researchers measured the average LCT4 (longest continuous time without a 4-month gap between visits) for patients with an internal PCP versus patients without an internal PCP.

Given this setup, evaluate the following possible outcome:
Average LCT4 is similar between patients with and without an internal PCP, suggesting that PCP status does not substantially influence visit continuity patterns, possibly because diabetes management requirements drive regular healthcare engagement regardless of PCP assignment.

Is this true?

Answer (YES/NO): NO